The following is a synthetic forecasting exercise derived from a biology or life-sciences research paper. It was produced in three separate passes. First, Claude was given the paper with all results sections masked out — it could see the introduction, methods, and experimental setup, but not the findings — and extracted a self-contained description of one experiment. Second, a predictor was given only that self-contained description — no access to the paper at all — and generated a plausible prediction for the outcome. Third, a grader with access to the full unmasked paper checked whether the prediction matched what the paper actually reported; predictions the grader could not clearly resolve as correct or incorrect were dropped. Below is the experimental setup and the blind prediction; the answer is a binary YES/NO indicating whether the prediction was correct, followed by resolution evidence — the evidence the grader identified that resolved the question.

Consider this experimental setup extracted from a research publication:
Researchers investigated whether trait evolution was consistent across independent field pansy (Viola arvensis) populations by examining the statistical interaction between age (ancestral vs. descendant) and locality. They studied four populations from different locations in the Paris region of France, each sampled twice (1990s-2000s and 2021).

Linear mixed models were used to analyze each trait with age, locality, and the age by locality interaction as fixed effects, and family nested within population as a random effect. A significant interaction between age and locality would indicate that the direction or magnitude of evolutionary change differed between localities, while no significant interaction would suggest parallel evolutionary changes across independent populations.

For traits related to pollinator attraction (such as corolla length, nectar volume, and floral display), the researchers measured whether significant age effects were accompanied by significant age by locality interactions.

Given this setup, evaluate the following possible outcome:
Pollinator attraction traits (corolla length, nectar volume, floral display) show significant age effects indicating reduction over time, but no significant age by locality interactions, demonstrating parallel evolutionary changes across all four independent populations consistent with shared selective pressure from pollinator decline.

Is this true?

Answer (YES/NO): NO